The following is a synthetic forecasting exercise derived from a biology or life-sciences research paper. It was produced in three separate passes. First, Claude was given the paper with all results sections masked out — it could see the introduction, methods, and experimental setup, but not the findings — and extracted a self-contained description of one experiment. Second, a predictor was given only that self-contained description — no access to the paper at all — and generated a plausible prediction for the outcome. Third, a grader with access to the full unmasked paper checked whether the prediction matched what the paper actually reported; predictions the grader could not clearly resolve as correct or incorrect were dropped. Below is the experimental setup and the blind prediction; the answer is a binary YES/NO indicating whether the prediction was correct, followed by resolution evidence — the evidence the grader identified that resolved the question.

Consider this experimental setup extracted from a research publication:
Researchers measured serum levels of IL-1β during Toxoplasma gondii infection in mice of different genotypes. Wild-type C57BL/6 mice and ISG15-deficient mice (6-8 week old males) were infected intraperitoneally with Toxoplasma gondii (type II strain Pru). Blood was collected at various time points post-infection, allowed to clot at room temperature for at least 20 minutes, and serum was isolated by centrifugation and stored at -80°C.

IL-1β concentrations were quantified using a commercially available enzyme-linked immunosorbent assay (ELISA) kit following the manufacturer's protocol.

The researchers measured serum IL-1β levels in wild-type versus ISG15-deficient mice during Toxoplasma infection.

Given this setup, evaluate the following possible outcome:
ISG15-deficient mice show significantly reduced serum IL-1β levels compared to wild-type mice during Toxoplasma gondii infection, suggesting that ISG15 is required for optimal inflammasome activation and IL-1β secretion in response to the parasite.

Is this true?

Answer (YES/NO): YES